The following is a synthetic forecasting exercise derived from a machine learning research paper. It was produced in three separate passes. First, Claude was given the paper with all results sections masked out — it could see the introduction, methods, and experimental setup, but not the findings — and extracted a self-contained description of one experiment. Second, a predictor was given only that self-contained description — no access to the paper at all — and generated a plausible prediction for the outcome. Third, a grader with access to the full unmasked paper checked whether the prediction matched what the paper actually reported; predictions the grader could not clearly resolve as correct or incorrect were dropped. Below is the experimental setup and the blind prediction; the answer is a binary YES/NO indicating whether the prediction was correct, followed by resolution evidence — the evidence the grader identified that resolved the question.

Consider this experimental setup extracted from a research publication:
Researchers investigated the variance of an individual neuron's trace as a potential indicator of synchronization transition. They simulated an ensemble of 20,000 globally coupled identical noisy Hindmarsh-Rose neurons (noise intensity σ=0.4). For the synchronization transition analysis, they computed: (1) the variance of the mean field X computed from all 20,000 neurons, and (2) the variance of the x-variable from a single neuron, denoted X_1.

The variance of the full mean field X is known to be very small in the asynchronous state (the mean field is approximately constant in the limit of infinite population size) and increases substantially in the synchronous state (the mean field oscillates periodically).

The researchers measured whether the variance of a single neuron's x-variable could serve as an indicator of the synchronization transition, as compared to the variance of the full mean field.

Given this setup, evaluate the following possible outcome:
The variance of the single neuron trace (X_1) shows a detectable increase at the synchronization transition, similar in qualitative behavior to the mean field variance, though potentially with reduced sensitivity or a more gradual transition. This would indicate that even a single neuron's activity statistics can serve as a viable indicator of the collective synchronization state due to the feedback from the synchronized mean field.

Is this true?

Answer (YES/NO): NO